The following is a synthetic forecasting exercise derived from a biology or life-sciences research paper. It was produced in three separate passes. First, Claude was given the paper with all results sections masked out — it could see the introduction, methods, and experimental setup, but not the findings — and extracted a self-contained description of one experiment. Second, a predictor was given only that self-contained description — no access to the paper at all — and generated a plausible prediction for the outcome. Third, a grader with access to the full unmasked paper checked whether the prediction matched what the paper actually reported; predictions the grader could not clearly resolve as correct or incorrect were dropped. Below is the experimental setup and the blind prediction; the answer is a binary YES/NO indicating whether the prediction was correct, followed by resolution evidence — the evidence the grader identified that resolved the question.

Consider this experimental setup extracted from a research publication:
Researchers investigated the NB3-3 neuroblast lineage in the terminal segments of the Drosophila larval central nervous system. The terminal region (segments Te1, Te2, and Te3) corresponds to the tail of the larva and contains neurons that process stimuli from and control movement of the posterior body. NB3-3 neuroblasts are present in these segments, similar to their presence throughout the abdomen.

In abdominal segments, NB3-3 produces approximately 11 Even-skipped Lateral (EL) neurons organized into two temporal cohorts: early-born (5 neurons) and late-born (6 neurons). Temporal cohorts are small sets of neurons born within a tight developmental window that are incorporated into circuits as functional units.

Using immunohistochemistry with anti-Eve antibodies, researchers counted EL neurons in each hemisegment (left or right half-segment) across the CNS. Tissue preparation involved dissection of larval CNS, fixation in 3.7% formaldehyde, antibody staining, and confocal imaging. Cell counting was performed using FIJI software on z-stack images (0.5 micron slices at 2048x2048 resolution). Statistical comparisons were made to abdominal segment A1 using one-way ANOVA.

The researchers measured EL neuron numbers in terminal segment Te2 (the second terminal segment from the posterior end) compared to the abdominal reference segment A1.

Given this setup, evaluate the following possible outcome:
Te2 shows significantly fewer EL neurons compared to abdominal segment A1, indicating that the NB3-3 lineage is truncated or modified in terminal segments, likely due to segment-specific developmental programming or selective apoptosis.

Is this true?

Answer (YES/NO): YES